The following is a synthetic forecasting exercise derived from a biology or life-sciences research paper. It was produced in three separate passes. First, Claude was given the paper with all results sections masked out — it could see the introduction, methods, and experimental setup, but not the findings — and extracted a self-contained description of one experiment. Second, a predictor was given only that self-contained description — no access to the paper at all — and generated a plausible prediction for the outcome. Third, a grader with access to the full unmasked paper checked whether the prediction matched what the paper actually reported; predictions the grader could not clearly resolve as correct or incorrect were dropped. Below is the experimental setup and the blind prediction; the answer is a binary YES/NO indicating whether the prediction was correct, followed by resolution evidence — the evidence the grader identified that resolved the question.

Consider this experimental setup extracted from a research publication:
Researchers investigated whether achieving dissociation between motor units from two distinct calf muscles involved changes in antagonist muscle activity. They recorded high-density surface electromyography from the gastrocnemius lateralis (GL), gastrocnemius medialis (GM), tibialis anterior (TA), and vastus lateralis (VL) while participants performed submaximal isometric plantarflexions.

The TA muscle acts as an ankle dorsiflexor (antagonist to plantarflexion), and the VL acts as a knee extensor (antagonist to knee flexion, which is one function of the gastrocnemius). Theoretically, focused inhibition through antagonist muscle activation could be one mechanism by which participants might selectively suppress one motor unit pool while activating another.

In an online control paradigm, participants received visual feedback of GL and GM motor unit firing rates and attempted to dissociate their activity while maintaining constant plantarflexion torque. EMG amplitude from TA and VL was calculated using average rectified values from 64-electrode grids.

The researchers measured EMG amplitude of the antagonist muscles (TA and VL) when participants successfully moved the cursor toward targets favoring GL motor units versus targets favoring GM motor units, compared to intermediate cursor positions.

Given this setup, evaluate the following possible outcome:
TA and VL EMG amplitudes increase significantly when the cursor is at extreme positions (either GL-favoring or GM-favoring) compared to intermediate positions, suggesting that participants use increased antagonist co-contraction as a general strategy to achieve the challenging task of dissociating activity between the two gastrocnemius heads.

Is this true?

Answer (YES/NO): NO